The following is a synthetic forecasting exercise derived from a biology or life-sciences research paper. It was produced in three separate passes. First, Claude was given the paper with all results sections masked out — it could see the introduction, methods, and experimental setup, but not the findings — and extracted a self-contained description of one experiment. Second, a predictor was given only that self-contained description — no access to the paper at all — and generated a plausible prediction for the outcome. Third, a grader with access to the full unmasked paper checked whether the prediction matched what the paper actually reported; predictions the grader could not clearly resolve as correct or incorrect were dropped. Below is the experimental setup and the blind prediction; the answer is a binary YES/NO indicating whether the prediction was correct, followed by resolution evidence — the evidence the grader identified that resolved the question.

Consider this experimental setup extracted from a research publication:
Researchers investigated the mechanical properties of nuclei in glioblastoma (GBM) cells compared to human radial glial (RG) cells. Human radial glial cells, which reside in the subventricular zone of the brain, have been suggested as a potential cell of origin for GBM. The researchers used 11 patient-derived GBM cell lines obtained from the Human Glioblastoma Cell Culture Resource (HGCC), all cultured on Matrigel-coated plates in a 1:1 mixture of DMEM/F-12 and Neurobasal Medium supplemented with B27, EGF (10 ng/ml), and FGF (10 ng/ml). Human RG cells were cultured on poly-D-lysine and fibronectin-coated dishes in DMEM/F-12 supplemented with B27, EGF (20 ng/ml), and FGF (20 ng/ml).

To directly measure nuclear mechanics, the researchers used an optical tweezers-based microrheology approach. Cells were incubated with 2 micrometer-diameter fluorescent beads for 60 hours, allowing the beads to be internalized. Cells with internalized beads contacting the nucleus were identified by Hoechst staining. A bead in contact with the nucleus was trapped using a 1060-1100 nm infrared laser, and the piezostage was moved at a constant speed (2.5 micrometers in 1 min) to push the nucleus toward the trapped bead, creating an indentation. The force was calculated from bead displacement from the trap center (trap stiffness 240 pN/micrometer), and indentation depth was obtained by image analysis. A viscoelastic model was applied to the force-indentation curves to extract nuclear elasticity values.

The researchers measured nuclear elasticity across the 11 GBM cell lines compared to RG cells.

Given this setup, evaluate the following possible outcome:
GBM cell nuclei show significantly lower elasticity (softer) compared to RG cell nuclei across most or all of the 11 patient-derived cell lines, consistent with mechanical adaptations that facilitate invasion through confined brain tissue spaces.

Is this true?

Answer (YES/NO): NO